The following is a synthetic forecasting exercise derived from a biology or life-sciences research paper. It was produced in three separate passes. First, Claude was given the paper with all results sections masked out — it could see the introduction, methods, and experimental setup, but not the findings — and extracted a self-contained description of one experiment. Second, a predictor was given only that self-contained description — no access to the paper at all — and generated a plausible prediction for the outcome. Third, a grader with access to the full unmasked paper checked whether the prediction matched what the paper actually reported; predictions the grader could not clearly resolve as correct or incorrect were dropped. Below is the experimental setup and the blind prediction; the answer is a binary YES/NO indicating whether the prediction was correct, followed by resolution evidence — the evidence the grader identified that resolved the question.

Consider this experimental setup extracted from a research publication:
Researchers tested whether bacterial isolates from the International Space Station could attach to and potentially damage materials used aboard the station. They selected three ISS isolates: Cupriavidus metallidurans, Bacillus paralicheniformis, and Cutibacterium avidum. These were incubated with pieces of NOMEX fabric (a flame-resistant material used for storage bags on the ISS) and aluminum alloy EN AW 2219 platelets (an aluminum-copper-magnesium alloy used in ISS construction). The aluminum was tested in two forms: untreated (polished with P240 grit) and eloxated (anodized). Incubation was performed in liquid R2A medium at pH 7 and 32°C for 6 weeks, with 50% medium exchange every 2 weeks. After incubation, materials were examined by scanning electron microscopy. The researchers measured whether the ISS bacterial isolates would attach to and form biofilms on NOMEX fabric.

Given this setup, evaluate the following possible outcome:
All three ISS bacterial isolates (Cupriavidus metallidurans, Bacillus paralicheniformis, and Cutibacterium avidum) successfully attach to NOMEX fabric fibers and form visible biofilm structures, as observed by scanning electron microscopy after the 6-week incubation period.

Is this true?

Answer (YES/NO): NO